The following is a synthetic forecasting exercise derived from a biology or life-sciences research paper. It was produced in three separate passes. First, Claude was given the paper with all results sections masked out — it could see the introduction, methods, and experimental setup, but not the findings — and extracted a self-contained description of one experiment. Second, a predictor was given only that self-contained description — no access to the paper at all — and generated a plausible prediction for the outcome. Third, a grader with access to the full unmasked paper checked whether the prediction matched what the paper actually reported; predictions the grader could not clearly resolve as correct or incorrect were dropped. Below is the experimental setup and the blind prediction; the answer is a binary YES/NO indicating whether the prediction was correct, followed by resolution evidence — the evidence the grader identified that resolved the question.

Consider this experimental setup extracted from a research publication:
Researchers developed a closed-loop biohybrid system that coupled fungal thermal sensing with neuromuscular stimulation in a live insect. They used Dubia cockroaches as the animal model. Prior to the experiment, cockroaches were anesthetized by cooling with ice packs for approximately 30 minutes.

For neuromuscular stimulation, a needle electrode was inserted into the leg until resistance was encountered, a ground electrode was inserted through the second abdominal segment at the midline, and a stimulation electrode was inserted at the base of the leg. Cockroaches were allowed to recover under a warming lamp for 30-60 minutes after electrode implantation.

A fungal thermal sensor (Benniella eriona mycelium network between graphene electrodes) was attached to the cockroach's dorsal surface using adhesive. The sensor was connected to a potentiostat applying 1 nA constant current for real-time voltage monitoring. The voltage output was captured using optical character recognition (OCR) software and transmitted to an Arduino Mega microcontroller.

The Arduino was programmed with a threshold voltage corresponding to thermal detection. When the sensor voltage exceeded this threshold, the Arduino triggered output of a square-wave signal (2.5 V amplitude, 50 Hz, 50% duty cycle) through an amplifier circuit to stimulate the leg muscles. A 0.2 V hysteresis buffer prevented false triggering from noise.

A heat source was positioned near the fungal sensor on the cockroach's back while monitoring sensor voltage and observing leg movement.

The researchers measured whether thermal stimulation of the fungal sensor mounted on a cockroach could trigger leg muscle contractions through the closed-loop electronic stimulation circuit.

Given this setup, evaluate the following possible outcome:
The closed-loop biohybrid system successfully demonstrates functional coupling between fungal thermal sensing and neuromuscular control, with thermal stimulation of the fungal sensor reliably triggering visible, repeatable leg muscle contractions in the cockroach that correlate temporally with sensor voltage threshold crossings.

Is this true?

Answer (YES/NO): YES